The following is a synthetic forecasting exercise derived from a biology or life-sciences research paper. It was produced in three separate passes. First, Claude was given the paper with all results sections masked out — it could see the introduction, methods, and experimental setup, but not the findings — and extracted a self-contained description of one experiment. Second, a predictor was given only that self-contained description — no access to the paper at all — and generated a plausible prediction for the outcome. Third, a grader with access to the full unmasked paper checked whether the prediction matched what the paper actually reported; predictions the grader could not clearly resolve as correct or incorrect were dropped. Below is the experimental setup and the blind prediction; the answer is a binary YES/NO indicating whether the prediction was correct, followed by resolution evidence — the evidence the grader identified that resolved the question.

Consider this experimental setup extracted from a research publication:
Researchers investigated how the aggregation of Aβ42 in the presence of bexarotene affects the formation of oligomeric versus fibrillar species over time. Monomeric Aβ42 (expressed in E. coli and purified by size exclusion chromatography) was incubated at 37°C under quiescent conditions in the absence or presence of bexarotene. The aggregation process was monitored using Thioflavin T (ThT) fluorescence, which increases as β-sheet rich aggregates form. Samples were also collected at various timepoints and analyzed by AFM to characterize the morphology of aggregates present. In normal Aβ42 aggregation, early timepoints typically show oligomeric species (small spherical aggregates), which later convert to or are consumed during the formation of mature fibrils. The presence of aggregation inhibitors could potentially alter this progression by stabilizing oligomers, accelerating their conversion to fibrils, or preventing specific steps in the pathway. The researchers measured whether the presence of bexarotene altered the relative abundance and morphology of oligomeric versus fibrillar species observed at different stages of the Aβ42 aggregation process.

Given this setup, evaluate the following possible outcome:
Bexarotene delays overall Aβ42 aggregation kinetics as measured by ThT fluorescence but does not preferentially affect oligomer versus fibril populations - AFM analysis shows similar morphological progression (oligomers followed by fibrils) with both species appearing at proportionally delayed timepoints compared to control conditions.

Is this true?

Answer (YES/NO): YES